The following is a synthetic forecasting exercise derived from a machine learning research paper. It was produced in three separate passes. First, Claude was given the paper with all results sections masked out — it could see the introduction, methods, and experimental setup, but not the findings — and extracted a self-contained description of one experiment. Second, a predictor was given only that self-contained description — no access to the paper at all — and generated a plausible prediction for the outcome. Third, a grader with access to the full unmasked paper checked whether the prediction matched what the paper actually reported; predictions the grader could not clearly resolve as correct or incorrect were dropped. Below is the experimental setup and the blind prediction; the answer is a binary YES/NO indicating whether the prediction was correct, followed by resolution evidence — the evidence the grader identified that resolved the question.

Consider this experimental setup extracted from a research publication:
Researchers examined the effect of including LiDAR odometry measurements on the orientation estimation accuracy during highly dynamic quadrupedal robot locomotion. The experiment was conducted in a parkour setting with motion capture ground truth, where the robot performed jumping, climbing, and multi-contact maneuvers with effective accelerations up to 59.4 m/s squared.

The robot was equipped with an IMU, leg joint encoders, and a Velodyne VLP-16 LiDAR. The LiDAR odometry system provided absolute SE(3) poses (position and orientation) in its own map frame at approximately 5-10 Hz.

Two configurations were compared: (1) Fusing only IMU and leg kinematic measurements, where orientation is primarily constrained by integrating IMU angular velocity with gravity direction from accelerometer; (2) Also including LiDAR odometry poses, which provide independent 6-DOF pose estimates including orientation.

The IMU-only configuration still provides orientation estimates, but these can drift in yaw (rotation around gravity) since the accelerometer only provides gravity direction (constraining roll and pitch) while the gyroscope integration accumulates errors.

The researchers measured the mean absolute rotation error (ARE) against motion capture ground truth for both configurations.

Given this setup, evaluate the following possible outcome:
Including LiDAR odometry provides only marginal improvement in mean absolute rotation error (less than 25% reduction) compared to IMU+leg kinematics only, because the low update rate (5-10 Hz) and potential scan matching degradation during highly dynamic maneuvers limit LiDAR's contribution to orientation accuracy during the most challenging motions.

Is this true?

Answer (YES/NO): NO